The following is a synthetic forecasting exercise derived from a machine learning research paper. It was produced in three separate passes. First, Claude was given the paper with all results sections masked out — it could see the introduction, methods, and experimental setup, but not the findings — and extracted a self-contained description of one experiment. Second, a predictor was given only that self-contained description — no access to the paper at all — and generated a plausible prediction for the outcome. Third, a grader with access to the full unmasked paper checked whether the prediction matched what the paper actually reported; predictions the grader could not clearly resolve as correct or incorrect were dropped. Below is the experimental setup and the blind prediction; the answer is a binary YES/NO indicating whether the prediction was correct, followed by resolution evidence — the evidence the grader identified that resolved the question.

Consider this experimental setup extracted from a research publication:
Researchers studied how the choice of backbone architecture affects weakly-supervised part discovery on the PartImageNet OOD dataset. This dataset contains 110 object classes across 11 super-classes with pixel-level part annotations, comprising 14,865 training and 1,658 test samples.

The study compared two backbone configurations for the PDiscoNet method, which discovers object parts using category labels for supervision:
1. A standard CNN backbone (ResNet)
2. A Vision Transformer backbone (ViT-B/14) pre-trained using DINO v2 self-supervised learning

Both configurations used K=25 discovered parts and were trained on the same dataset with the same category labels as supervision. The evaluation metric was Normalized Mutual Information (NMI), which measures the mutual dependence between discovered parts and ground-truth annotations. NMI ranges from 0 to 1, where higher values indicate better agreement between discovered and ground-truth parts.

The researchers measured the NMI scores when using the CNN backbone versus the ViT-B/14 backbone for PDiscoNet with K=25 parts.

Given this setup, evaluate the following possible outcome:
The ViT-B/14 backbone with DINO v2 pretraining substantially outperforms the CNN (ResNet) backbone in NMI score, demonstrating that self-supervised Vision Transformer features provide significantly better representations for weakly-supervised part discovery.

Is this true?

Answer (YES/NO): NO